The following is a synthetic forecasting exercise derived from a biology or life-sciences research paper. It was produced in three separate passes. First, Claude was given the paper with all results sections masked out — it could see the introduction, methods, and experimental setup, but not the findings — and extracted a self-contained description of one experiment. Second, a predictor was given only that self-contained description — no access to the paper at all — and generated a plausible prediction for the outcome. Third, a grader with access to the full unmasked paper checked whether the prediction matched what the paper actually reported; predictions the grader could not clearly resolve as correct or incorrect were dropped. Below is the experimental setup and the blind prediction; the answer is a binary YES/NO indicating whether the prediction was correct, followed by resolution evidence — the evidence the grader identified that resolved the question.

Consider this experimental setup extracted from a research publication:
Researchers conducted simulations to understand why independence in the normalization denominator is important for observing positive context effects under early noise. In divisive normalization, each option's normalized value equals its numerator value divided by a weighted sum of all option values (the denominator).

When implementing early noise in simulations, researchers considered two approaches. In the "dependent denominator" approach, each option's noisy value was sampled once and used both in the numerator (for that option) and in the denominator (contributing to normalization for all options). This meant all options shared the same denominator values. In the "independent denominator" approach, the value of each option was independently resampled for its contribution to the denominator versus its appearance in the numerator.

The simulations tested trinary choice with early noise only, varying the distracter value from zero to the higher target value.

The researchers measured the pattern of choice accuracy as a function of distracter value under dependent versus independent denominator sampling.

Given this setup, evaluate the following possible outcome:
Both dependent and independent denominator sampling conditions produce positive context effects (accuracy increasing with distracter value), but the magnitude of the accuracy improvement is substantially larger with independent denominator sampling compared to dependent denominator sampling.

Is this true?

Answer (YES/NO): NO